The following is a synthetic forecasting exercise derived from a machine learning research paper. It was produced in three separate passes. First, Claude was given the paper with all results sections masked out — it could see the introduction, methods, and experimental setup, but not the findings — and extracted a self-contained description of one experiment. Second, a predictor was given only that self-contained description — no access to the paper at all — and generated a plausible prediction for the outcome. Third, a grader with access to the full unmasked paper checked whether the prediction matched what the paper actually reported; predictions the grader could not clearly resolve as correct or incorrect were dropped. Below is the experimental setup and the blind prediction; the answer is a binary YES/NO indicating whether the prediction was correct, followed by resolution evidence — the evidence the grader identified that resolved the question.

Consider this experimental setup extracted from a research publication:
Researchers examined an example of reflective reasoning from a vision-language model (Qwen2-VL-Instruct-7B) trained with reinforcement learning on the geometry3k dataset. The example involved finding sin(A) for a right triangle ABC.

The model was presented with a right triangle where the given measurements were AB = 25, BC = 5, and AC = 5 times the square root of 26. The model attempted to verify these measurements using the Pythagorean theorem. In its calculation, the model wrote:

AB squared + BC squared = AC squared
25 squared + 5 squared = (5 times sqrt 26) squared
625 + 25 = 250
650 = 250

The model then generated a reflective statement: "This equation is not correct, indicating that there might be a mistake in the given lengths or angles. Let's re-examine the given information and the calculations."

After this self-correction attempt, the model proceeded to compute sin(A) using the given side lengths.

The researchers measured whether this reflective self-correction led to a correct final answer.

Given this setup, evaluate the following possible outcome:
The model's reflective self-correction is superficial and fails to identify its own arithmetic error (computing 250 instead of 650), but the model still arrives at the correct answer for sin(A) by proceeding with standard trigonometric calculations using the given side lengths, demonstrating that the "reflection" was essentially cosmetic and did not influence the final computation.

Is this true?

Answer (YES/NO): NO